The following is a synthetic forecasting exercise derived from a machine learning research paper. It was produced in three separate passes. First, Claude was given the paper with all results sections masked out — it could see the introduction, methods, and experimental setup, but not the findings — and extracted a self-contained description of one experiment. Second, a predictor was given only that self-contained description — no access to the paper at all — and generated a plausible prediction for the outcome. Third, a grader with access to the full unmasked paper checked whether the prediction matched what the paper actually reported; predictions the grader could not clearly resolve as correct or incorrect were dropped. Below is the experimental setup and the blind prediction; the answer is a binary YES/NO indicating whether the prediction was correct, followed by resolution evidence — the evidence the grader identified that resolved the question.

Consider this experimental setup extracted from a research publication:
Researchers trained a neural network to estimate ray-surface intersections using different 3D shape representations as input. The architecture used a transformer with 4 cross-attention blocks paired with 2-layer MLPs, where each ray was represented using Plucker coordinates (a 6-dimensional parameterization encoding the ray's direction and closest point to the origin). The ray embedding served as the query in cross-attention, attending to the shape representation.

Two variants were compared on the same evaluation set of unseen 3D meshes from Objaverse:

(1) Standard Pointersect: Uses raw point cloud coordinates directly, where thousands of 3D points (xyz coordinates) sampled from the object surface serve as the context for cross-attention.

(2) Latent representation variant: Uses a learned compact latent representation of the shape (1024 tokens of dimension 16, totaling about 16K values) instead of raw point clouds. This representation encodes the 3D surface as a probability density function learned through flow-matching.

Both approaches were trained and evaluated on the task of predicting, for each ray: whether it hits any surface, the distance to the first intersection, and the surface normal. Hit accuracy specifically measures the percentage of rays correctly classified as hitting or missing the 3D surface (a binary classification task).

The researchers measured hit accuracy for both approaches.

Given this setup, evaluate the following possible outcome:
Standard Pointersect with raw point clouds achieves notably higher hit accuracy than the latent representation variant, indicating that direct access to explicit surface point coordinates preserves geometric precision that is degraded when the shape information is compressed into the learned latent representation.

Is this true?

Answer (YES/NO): NO